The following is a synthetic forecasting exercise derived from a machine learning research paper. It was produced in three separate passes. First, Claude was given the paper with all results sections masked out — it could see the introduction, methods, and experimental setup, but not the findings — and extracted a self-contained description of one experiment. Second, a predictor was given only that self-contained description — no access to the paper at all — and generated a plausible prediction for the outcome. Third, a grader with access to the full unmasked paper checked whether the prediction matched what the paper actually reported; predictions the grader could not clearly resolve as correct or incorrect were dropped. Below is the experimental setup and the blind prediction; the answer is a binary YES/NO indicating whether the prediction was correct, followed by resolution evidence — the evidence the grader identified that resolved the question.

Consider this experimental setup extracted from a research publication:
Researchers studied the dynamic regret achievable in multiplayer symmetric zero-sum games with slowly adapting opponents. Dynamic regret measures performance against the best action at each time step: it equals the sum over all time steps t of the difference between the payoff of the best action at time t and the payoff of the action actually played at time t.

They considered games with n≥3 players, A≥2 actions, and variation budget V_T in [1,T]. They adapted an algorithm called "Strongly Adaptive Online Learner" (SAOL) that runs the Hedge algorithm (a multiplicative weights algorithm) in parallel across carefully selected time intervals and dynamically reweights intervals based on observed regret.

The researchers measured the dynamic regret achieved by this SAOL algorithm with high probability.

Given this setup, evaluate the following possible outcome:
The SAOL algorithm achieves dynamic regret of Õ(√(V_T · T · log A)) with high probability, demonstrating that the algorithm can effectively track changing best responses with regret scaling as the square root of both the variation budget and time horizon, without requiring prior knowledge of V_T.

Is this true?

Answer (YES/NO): NO